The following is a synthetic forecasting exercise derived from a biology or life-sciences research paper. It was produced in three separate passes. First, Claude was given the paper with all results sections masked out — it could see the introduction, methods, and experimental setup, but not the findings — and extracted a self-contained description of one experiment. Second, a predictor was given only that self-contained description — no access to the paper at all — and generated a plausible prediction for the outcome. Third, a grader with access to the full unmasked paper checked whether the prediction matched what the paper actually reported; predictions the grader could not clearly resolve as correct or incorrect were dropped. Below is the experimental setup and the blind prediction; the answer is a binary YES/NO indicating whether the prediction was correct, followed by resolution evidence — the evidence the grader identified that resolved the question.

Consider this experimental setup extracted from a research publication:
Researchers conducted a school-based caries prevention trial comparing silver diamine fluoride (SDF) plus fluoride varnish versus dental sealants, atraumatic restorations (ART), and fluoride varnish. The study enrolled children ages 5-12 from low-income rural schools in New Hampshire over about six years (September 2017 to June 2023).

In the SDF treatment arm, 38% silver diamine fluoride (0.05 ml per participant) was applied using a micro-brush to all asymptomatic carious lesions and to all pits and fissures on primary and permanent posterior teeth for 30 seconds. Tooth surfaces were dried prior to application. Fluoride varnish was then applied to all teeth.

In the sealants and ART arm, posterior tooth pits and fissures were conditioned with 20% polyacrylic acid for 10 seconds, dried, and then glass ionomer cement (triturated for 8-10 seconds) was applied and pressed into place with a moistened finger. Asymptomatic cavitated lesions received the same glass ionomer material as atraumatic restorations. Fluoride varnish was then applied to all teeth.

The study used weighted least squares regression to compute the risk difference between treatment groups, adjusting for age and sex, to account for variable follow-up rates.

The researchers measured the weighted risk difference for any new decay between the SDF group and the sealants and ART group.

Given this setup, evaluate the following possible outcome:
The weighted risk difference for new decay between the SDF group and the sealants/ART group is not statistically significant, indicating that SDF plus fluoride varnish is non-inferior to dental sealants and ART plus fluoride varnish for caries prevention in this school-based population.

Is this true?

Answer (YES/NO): YES